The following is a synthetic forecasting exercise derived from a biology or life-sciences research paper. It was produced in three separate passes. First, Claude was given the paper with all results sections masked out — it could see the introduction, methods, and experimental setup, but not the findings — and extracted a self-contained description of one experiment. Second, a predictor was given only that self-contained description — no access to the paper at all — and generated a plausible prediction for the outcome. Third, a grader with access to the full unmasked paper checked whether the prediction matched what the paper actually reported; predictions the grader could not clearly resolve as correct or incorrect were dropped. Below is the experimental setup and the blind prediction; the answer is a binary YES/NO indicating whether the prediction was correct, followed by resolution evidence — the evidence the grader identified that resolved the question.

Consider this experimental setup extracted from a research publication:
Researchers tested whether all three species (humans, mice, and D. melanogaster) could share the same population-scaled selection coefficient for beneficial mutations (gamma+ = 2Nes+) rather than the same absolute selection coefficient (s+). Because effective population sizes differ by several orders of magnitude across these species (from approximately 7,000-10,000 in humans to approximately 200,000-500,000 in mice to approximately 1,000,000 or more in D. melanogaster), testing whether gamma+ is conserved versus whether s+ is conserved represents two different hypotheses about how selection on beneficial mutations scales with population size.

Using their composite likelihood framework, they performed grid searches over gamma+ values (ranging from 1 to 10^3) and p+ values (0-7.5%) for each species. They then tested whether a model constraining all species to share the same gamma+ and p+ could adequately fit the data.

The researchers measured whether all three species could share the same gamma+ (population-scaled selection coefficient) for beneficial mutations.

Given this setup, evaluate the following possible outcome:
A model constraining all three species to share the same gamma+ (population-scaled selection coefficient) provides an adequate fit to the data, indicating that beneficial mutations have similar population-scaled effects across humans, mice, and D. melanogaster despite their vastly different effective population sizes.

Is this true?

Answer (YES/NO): NO